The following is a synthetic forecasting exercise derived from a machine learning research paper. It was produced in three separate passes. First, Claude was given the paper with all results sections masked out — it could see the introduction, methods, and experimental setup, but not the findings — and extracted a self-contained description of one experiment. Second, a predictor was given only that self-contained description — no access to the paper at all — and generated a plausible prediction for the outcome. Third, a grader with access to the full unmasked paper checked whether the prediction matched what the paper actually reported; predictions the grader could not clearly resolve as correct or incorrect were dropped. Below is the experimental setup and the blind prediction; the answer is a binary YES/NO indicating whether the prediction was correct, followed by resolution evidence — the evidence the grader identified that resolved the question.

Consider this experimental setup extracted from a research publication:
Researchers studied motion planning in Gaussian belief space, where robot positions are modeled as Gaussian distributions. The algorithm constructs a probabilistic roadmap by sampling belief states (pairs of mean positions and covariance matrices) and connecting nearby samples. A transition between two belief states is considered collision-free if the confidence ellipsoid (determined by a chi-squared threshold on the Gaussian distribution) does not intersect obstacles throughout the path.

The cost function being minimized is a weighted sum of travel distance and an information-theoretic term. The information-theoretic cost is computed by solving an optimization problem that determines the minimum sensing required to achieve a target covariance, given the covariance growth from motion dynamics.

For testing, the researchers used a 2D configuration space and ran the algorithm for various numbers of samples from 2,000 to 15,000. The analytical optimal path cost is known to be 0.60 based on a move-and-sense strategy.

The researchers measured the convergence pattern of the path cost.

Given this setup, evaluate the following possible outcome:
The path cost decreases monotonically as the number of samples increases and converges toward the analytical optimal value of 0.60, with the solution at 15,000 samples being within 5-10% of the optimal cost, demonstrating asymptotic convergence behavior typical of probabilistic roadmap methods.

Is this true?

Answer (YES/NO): NO